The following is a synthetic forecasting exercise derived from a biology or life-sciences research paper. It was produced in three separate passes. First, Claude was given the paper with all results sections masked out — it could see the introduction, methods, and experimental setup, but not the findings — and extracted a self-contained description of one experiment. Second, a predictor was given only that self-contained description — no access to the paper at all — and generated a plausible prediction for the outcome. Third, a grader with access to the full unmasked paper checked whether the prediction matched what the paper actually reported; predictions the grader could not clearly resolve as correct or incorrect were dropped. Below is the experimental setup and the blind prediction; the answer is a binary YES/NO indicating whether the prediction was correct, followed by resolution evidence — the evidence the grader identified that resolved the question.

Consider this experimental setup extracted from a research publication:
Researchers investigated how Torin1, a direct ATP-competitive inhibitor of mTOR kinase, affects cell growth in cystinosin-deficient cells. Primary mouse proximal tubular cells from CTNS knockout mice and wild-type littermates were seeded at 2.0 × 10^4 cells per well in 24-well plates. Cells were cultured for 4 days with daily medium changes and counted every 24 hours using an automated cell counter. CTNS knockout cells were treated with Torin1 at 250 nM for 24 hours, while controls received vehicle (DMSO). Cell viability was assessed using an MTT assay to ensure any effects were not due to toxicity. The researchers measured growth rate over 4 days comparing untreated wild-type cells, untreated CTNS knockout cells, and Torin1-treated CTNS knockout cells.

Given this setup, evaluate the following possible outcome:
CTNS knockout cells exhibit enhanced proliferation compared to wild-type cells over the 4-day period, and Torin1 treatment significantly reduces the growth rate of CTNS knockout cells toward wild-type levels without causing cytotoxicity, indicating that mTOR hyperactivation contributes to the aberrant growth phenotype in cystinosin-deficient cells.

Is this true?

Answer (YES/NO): YES